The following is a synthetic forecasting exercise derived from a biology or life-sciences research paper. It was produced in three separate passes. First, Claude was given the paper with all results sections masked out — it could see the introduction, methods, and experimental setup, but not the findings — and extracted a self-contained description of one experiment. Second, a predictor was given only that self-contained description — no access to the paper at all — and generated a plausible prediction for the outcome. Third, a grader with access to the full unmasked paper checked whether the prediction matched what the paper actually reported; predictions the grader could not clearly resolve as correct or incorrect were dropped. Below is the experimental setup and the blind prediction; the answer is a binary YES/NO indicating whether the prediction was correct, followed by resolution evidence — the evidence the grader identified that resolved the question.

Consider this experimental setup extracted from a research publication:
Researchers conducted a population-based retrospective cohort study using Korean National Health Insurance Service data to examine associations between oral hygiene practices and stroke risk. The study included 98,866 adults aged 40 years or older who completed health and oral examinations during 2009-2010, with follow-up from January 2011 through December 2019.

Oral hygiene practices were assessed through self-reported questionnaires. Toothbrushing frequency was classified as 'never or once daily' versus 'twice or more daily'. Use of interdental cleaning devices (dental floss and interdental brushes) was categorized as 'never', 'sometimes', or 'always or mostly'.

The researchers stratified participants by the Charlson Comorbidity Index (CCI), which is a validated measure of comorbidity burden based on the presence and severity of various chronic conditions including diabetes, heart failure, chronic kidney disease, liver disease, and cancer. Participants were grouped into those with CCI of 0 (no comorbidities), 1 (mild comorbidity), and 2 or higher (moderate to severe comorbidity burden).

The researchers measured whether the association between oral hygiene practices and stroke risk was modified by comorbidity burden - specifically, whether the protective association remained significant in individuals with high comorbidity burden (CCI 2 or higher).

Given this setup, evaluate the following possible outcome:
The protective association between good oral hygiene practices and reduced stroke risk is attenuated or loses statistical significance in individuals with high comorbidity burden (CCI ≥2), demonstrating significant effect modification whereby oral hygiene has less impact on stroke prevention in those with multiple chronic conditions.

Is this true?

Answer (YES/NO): NO